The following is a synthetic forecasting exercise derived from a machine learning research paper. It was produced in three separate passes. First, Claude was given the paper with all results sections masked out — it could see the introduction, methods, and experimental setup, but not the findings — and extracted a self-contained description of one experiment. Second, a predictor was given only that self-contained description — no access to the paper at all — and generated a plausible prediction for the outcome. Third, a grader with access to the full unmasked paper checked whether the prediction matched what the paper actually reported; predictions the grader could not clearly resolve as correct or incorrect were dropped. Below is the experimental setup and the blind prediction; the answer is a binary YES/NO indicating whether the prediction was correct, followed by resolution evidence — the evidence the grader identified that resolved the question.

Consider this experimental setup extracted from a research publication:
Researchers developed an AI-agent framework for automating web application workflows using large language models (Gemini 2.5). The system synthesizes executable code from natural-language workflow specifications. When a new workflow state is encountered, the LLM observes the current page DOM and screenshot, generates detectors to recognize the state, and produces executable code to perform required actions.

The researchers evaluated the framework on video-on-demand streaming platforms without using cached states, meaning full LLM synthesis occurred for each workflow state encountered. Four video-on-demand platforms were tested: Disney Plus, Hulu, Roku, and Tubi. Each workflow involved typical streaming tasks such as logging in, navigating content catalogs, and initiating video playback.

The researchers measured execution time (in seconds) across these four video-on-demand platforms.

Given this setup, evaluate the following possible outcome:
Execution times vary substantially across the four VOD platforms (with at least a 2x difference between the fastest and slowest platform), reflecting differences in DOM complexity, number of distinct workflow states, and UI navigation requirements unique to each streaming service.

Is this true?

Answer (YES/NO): YES